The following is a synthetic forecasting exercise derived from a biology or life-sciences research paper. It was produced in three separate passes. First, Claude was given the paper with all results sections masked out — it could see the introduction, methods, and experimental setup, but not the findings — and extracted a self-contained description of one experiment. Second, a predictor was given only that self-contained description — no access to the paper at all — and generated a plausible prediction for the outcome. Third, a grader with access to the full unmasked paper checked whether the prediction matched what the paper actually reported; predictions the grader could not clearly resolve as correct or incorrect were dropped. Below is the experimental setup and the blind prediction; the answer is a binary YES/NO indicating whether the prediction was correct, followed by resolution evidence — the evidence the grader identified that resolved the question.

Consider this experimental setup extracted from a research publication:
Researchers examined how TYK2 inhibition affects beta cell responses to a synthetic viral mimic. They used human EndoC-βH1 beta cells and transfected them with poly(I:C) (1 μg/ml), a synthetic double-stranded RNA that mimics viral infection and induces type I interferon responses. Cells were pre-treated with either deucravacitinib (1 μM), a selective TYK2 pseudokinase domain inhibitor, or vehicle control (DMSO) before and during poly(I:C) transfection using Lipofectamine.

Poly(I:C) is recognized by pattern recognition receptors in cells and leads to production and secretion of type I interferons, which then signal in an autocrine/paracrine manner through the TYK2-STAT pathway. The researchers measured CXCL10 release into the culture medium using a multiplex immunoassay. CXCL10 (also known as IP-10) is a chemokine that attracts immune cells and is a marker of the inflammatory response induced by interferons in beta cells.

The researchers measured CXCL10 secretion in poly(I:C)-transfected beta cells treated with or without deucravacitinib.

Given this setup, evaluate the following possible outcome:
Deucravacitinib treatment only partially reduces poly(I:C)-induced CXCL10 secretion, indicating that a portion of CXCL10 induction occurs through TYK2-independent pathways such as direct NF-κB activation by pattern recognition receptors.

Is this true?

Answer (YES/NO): NO